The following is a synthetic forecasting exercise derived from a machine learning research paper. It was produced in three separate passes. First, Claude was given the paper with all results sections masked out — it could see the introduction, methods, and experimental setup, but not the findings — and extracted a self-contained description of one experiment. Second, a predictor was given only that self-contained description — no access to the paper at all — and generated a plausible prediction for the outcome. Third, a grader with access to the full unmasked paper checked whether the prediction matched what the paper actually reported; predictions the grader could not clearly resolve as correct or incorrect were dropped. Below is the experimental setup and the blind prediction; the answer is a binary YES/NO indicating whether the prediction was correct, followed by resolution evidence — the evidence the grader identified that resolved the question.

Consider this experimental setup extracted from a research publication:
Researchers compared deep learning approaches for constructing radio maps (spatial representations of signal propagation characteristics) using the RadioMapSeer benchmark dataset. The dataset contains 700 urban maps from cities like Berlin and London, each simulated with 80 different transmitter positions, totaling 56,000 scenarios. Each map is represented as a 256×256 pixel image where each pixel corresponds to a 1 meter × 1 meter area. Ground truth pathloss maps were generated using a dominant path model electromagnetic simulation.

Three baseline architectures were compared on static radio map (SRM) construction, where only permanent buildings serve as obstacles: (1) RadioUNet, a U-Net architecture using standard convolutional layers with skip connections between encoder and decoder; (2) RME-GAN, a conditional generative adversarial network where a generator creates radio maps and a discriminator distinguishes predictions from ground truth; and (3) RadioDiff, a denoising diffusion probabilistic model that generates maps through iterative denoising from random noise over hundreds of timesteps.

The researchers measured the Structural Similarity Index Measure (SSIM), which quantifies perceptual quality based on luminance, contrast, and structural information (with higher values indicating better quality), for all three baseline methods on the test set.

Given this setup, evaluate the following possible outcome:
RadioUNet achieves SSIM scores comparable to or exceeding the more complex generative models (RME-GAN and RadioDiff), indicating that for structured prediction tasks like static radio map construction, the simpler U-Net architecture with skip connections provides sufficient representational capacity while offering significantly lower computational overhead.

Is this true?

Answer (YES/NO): NO